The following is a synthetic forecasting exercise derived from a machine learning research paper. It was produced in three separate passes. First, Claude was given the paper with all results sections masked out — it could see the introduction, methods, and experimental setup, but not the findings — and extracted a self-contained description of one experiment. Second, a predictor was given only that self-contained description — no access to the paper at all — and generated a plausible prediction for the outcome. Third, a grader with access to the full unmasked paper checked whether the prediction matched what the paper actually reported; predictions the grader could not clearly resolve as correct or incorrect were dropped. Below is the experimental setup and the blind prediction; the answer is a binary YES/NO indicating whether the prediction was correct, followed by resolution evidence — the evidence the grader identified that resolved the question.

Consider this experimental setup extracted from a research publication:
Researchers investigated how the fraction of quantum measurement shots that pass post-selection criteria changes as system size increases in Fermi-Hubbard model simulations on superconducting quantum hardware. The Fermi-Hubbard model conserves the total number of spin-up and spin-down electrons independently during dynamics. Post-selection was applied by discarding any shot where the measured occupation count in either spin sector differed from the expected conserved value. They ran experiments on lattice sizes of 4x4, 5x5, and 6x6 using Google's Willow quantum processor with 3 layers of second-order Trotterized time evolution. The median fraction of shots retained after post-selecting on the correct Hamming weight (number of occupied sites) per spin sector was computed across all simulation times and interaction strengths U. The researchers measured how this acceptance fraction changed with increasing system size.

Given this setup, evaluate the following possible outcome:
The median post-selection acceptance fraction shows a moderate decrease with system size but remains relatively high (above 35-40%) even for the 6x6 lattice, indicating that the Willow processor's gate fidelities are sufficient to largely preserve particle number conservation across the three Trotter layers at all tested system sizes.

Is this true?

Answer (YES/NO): NO